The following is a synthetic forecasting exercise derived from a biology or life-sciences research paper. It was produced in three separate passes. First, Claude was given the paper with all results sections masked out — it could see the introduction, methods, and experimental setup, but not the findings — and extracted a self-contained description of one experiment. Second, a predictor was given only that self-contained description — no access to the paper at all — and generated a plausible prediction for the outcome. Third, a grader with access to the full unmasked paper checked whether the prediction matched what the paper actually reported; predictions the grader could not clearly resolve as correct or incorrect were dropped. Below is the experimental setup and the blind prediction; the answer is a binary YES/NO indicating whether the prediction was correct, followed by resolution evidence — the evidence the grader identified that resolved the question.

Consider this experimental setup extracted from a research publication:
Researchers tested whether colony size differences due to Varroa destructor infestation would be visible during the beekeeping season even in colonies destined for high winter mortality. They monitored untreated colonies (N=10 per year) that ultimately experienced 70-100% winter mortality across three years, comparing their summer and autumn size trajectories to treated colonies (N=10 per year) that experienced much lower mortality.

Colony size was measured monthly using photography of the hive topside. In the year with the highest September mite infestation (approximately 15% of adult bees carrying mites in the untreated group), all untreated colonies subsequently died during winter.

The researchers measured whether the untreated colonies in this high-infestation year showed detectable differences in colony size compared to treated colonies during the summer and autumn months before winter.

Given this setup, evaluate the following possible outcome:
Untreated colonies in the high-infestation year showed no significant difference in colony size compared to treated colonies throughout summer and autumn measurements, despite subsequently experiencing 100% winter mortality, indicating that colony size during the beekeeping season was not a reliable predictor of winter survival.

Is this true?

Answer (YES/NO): YES